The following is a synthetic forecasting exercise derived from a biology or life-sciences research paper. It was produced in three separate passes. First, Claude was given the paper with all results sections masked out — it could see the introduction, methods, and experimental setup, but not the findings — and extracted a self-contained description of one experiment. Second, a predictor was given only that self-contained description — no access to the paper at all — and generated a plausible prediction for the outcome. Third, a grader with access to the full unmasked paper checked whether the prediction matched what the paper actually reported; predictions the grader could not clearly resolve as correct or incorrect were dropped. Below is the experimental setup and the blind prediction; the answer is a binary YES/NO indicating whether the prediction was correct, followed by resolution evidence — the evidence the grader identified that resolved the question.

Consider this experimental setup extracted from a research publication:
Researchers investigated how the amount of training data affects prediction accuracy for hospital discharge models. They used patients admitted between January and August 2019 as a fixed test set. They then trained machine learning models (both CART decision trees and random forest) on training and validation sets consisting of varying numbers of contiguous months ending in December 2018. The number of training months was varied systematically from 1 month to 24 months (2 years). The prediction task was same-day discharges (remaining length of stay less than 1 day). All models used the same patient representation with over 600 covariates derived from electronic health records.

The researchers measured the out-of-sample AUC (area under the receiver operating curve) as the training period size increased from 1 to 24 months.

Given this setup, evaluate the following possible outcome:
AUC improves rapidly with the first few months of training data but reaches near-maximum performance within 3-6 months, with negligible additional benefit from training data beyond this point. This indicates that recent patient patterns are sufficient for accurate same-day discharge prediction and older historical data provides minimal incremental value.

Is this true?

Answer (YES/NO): NO